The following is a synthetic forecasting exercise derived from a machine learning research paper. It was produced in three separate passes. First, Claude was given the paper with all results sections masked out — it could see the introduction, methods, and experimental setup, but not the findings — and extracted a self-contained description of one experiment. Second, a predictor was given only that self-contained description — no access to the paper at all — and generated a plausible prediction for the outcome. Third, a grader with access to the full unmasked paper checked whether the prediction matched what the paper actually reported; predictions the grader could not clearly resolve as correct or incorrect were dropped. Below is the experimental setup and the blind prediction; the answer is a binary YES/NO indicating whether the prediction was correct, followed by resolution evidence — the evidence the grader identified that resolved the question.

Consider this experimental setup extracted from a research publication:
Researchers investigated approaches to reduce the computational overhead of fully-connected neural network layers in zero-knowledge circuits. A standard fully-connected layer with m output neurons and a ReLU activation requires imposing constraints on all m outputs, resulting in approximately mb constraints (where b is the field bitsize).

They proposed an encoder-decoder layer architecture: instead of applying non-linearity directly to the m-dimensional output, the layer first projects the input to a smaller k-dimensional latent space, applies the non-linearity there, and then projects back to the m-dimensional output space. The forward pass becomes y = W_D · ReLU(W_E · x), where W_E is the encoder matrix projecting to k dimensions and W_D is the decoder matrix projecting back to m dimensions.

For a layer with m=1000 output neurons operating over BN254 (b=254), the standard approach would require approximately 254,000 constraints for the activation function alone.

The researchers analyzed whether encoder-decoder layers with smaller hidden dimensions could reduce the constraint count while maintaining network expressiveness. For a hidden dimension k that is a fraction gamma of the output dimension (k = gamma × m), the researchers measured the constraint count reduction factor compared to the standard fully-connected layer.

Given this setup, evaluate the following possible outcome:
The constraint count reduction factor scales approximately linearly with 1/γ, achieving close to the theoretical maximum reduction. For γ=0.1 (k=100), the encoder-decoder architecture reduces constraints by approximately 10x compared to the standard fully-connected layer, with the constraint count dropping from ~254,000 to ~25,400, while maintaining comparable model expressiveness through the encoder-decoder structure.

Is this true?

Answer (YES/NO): YES